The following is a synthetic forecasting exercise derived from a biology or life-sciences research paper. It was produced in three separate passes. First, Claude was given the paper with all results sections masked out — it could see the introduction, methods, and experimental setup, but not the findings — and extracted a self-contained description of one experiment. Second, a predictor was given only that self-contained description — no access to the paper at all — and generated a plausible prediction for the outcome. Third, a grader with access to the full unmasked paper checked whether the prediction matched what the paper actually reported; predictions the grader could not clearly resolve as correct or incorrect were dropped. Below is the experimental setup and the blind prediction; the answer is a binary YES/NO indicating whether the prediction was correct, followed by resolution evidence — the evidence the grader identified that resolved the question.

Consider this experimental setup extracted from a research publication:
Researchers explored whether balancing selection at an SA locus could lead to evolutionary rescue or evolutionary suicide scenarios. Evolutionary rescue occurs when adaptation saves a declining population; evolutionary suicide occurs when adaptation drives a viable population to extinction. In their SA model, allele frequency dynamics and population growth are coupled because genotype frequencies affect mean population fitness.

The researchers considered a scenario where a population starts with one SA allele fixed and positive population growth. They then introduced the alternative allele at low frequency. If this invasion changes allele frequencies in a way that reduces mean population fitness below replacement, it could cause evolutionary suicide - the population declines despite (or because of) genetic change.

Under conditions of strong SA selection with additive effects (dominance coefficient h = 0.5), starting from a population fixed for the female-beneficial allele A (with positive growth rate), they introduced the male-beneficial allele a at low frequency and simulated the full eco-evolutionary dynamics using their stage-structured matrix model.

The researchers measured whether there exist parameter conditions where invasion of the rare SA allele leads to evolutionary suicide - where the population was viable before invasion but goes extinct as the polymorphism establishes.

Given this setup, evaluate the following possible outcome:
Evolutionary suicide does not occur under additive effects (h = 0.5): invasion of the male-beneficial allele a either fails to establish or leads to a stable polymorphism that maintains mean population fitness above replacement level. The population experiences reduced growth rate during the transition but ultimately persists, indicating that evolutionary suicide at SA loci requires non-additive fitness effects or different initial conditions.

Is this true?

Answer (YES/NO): NO